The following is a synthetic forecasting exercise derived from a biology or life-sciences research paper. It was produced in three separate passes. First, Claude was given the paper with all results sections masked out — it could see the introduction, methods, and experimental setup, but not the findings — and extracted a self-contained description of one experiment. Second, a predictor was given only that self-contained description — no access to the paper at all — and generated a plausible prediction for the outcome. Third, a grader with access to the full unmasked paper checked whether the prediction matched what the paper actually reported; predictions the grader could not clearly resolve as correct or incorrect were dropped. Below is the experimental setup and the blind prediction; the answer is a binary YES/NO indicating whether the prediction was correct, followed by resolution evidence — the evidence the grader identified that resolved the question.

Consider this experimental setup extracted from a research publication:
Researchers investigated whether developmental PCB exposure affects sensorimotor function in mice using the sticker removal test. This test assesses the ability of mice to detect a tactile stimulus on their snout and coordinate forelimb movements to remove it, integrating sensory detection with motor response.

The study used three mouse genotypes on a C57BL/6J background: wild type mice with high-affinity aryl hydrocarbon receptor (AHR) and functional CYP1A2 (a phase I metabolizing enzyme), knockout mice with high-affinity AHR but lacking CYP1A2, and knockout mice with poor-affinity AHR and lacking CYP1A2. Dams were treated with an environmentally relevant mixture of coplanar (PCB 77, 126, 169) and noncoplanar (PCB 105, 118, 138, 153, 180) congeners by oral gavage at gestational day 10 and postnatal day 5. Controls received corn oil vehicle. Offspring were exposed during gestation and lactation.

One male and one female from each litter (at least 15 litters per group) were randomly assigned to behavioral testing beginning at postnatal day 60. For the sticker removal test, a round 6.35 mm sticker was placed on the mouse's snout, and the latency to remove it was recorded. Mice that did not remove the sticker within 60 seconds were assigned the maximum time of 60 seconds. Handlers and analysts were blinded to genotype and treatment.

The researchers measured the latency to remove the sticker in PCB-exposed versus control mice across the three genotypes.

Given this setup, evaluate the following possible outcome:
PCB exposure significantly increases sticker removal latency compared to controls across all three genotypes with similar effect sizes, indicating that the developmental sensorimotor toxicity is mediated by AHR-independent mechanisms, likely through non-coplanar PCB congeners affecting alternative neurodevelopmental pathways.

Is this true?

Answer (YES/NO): NO